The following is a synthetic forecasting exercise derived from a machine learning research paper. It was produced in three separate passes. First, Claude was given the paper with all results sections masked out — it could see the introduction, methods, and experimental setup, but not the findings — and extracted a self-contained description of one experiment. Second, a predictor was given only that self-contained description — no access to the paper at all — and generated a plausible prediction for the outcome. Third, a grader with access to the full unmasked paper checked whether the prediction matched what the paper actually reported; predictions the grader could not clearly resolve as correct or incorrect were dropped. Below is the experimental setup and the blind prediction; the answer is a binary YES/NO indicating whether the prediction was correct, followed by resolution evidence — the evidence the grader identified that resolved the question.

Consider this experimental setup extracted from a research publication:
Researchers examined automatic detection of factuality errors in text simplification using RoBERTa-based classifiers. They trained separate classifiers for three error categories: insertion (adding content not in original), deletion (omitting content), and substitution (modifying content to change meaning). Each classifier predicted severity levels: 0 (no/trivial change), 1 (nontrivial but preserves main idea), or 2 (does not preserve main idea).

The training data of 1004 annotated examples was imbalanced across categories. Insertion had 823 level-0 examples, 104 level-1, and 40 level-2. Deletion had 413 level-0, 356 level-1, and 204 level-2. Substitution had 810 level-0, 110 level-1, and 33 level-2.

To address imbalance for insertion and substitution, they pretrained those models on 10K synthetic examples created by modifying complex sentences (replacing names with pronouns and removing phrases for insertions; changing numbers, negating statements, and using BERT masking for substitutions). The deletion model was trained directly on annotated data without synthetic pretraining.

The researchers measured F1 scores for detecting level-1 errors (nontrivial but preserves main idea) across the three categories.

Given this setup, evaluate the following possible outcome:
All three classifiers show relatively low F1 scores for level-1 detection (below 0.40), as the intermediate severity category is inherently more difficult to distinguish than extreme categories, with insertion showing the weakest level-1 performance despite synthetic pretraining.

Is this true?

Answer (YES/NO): NO